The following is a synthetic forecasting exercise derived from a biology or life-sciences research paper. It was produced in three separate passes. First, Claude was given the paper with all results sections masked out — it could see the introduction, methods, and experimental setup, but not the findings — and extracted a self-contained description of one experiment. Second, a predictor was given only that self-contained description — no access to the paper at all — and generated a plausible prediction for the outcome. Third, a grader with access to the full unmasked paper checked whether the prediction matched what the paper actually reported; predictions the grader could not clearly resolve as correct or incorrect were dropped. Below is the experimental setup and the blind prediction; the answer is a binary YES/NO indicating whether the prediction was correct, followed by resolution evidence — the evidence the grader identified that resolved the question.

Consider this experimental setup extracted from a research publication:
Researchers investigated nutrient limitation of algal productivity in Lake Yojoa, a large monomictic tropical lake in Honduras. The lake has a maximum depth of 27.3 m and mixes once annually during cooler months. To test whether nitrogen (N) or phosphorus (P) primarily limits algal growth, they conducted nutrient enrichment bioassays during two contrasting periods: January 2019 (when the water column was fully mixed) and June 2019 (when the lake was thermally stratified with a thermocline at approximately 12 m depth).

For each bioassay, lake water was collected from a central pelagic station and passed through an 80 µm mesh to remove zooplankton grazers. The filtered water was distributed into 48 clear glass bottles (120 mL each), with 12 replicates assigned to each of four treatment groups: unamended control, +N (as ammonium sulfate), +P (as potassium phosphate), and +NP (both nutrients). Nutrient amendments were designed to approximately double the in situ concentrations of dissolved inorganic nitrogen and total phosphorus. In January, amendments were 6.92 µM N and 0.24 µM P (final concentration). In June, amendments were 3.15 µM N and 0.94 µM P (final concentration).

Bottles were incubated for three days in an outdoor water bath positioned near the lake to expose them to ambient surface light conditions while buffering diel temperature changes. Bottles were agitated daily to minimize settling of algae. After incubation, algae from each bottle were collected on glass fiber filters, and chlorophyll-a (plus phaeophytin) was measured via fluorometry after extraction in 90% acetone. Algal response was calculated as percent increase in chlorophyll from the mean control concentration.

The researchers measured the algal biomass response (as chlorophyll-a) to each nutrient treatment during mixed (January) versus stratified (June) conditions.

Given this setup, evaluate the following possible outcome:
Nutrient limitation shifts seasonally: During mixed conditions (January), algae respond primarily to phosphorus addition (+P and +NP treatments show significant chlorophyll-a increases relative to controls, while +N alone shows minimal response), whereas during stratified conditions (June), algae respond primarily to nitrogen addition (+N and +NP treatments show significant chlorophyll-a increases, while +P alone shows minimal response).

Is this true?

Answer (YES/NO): NO